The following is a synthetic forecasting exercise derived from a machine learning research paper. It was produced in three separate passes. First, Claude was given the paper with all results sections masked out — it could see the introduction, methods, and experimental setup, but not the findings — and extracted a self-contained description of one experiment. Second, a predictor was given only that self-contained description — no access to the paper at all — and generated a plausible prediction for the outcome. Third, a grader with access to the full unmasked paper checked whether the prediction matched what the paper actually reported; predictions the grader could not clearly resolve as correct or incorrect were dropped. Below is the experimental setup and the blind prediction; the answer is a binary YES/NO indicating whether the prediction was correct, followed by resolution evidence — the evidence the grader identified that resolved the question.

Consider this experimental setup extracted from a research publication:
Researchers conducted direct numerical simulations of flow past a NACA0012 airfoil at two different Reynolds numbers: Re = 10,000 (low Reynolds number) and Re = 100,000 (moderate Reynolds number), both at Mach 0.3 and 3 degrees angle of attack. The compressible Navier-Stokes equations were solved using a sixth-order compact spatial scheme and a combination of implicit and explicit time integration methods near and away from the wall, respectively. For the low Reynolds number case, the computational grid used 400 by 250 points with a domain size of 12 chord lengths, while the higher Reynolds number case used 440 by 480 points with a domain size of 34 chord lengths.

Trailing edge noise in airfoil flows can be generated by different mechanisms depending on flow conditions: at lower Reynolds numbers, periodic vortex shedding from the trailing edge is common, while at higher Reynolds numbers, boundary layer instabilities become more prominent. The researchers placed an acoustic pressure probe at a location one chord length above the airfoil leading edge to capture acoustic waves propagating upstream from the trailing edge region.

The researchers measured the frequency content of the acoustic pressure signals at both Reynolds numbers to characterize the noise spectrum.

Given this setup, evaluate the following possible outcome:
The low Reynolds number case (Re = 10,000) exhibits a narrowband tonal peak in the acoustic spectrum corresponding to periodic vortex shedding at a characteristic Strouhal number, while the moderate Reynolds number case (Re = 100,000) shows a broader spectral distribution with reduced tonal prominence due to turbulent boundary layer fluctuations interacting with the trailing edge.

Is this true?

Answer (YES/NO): NO